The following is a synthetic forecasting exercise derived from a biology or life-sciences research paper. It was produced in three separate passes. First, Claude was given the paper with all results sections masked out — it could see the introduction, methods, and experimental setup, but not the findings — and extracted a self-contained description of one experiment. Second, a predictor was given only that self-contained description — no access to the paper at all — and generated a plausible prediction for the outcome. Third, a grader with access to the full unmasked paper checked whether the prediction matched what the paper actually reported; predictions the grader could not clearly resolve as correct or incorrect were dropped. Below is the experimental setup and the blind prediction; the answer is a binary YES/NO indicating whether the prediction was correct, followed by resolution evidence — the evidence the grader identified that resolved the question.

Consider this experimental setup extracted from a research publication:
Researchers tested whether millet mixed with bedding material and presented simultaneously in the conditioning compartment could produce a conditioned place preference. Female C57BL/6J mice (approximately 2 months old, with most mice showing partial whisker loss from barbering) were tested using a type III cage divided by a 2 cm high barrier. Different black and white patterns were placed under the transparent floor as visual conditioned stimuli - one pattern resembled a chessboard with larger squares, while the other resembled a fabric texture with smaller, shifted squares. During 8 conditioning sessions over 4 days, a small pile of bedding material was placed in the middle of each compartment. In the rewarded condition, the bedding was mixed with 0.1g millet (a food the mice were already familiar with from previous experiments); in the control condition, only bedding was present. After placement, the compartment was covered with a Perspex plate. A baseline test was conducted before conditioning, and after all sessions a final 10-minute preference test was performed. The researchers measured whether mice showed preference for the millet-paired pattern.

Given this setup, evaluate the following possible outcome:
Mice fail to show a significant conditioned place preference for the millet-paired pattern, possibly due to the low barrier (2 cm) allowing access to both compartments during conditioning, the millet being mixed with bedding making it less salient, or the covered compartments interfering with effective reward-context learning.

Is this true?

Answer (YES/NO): NO